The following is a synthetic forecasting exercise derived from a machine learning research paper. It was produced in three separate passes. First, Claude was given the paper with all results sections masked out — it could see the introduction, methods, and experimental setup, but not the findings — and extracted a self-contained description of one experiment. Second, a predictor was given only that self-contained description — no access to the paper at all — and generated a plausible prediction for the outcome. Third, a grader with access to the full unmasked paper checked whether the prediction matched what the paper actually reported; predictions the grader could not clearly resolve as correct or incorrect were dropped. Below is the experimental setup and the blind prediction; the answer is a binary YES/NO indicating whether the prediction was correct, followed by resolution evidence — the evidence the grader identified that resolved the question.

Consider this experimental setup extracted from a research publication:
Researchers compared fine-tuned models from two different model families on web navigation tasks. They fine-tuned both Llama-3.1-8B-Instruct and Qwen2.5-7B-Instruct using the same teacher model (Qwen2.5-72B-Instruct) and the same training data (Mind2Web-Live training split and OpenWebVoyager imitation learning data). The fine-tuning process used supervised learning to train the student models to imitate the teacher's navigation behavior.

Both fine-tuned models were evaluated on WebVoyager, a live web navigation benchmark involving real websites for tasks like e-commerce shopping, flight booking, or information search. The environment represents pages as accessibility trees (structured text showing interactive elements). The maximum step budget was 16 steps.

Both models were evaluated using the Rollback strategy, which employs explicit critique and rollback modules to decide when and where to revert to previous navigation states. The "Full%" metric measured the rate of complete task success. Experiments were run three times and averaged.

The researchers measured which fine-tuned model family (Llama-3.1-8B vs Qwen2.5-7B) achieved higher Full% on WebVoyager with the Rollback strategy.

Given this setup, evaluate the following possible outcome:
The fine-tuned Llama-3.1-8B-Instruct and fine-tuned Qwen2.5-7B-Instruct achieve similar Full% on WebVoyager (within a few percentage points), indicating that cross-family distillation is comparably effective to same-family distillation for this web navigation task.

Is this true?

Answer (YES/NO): NO